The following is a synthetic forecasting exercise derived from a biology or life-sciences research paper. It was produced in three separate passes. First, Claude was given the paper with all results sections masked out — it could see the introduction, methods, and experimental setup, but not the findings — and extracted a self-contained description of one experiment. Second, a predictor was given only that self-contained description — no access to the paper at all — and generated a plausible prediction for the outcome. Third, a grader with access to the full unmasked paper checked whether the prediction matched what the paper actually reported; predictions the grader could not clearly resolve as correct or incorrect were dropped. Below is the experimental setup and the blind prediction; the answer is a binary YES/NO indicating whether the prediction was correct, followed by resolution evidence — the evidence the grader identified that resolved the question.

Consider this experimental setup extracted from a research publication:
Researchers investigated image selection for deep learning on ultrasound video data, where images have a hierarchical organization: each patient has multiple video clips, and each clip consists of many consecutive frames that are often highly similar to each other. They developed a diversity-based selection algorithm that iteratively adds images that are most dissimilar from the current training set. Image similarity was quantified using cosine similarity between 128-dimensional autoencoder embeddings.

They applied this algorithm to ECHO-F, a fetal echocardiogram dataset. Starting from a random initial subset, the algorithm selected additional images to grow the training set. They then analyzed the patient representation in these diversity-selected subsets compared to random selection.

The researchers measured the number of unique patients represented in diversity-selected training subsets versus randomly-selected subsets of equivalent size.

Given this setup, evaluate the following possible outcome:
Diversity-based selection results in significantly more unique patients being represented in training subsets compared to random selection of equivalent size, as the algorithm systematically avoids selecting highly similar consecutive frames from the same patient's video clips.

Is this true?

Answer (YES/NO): YES